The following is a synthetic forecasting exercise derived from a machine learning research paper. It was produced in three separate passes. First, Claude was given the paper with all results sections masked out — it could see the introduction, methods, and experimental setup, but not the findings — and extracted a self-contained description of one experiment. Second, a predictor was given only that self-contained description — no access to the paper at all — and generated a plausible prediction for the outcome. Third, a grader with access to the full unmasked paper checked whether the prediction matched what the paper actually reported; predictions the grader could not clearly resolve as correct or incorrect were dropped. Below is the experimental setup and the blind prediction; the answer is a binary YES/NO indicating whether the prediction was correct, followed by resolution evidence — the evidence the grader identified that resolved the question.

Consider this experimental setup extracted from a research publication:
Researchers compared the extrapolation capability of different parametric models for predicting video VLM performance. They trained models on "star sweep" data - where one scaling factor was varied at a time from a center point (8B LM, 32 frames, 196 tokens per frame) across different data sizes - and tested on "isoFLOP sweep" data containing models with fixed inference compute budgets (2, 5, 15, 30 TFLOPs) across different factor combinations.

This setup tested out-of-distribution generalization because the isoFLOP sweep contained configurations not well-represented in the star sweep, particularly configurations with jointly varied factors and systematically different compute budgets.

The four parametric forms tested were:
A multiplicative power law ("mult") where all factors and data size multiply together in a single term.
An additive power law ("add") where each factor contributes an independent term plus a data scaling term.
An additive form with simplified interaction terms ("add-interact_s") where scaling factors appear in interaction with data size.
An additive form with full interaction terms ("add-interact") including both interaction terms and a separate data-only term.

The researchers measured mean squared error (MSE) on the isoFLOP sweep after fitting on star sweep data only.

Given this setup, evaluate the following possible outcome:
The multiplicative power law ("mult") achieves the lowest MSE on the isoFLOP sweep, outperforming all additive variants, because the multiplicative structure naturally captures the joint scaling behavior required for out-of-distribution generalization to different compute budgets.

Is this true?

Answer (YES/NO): NO